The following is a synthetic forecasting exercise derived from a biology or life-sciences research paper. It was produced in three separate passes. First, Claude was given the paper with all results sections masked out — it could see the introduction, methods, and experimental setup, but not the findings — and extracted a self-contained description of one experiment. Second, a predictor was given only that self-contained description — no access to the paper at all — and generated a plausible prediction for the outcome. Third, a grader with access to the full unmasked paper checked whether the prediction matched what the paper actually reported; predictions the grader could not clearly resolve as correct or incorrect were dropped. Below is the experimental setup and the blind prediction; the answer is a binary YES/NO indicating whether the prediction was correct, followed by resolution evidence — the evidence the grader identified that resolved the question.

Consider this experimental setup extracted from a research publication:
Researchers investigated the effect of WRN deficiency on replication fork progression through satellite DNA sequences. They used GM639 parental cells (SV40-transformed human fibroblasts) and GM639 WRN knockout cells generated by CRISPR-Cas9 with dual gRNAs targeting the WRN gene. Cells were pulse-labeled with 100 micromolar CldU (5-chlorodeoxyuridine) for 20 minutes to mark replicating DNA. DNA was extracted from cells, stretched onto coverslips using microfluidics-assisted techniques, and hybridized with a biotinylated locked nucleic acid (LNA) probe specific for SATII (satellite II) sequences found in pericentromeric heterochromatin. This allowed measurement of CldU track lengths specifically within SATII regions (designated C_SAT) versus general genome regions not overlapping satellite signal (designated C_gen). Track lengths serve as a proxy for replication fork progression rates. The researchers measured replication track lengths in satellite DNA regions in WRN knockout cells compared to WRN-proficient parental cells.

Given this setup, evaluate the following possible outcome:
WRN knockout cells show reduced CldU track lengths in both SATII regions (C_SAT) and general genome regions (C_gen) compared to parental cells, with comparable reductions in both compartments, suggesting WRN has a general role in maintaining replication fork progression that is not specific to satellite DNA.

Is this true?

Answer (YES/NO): NO